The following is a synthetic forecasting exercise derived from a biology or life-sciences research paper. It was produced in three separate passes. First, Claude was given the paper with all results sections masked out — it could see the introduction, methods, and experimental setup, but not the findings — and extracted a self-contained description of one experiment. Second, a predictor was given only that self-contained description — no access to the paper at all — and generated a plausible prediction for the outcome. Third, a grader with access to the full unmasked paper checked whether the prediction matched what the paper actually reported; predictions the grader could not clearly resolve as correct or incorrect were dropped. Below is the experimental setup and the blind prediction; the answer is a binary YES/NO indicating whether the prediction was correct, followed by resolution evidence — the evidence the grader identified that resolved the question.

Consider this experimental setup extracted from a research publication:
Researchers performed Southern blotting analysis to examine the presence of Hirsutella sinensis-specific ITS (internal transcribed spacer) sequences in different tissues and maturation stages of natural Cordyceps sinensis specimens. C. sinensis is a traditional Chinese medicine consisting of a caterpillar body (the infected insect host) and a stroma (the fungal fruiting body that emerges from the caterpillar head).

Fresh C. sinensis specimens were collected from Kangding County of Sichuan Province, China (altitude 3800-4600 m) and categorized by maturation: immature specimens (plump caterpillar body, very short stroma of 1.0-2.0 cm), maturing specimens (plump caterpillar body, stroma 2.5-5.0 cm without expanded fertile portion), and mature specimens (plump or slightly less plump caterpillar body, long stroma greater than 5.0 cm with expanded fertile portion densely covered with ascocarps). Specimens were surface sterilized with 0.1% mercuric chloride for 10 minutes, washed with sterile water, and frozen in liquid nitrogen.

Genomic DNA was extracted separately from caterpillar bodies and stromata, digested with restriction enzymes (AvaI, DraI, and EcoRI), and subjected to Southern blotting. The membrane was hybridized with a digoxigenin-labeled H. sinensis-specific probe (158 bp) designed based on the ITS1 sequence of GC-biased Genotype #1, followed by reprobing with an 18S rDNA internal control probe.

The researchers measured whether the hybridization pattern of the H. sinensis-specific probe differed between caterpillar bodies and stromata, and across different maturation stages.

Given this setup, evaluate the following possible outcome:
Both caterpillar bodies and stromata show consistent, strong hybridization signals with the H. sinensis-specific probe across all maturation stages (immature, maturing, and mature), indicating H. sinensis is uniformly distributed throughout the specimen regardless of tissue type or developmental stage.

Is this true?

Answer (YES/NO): NO